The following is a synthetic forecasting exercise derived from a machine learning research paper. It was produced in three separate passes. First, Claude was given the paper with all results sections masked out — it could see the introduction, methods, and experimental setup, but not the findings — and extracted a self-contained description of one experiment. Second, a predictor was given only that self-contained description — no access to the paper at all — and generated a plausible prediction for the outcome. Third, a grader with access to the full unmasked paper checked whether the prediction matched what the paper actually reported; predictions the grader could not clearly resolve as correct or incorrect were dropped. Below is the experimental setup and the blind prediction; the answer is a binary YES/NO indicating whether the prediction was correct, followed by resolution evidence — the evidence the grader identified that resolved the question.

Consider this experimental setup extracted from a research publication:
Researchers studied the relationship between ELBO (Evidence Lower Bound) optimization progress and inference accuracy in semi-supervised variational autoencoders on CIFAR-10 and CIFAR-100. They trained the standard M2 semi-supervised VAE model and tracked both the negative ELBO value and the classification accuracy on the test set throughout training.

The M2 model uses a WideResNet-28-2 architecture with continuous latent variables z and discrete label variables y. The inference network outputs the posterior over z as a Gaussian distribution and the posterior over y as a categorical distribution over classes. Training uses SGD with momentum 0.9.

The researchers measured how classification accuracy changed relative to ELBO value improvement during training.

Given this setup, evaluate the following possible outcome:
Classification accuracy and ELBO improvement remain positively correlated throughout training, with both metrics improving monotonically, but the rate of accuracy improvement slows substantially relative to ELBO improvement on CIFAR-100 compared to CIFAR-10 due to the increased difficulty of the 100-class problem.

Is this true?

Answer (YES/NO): NO